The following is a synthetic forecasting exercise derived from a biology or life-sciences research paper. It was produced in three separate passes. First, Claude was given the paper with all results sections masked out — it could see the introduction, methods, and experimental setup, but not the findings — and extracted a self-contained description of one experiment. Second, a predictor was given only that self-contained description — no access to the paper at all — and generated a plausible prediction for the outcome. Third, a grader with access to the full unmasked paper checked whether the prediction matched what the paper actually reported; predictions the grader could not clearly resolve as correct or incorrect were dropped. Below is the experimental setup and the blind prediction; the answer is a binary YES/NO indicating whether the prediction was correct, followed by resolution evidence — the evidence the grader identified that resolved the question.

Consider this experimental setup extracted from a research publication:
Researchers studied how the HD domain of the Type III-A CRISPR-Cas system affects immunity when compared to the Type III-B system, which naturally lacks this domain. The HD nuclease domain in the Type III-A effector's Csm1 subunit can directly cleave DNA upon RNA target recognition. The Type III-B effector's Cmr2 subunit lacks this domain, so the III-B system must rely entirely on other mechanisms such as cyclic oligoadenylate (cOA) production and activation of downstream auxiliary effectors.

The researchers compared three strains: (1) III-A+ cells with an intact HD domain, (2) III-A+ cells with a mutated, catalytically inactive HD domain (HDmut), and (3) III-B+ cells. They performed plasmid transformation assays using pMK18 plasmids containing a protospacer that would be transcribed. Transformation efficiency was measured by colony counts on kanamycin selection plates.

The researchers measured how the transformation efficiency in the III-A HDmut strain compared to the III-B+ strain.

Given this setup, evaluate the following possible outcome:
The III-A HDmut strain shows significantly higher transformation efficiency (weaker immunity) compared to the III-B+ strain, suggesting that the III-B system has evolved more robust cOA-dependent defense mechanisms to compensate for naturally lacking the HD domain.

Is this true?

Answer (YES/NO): YES